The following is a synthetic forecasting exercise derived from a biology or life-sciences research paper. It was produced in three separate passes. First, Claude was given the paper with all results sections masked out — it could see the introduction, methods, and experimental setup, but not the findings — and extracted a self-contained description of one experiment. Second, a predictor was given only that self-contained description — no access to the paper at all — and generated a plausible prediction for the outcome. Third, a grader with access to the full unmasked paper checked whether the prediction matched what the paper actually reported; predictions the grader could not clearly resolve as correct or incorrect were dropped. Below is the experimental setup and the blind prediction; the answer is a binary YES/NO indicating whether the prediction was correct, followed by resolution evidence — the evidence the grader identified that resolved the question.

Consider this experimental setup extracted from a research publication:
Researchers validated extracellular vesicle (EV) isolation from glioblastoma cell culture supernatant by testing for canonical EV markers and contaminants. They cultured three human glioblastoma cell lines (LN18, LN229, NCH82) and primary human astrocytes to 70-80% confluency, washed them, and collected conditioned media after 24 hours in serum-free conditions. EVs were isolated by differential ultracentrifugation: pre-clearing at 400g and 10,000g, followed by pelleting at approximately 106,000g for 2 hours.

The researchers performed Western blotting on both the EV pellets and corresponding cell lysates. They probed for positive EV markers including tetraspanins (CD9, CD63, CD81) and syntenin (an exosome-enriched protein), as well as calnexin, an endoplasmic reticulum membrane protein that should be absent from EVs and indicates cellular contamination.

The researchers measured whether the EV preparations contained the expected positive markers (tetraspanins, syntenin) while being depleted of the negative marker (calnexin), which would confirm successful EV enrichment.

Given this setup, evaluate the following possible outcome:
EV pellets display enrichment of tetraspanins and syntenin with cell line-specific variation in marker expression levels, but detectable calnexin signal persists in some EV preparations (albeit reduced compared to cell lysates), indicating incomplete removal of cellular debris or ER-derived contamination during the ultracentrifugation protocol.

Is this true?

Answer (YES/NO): YES